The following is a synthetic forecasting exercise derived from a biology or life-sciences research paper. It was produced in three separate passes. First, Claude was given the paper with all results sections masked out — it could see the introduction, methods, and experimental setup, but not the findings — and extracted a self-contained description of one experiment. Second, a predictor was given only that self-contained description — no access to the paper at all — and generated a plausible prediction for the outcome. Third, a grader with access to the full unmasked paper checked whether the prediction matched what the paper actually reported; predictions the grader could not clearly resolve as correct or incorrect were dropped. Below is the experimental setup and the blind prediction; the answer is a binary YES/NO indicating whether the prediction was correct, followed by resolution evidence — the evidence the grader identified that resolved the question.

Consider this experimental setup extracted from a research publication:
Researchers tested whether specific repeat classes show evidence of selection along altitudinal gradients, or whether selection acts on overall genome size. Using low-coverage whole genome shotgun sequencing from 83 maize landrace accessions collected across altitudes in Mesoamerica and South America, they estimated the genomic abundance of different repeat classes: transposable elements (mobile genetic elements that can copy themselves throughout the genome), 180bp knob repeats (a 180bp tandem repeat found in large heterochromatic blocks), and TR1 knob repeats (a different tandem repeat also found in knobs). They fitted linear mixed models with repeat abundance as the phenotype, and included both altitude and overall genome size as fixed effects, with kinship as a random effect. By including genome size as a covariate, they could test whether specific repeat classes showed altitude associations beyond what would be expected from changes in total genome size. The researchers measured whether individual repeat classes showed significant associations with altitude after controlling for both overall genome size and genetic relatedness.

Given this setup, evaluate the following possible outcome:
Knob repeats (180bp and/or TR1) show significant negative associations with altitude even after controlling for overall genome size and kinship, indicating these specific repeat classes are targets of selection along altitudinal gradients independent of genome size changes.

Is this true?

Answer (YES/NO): NO